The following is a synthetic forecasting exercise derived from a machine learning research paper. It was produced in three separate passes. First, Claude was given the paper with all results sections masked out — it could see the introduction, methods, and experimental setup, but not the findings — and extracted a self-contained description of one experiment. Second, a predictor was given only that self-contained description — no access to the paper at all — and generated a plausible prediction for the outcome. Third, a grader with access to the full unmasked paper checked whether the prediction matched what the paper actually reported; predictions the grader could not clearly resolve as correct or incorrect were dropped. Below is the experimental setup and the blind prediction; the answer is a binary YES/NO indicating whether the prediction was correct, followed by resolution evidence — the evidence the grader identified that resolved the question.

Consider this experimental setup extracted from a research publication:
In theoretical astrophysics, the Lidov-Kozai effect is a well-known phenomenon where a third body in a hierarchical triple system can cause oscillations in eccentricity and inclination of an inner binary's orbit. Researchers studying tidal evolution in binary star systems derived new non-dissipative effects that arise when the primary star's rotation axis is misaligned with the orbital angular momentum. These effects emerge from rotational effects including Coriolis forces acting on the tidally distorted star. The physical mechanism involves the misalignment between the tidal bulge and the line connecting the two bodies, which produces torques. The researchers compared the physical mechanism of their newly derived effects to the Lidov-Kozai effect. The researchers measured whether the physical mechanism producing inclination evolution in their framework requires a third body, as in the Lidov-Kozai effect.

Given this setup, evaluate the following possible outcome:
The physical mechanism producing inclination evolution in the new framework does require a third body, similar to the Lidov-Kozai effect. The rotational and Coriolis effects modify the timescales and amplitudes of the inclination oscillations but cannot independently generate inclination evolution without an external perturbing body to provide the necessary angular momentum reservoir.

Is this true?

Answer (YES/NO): NO